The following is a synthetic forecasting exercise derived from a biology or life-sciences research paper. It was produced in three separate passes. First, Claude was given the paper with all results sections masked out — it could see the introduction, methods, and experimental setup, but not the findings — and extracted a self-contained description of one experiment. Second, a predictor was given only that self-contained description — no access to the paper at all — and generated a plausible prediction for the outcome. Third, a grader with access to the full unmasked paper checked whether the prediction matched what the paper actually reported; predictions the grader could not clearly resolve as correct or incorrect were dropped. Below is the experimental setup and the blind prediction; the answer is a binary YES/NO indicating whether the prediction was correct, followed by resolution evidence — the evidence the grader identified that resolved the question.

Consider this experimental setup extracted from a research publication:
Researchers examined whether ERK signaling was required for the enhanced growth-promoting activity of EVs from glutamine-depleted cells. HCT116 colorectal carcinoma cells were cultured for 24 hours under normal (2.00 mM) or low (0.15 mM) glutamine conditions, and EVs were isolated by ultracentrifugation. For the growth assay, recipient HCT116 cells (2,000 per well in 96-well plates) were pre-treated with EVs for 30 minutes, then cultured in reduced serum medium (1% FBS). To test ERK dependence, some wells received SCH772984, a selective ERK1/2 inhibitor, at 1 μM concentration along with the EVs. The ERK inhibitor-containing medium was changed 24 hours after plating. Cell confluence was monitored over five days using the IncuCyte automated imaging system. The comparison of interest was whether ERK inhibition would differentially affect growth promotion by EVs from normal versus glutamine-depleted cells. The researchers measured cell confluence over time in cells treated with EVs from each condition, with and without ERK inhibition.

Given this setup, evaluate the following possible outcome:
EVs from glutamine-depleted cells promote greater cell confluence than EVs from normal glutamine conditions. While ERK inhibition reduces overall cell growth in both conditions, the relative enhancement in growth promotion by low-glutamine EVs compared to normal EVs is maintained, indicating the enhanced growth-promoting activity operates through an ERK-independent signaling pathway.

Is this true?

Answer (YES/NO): NO